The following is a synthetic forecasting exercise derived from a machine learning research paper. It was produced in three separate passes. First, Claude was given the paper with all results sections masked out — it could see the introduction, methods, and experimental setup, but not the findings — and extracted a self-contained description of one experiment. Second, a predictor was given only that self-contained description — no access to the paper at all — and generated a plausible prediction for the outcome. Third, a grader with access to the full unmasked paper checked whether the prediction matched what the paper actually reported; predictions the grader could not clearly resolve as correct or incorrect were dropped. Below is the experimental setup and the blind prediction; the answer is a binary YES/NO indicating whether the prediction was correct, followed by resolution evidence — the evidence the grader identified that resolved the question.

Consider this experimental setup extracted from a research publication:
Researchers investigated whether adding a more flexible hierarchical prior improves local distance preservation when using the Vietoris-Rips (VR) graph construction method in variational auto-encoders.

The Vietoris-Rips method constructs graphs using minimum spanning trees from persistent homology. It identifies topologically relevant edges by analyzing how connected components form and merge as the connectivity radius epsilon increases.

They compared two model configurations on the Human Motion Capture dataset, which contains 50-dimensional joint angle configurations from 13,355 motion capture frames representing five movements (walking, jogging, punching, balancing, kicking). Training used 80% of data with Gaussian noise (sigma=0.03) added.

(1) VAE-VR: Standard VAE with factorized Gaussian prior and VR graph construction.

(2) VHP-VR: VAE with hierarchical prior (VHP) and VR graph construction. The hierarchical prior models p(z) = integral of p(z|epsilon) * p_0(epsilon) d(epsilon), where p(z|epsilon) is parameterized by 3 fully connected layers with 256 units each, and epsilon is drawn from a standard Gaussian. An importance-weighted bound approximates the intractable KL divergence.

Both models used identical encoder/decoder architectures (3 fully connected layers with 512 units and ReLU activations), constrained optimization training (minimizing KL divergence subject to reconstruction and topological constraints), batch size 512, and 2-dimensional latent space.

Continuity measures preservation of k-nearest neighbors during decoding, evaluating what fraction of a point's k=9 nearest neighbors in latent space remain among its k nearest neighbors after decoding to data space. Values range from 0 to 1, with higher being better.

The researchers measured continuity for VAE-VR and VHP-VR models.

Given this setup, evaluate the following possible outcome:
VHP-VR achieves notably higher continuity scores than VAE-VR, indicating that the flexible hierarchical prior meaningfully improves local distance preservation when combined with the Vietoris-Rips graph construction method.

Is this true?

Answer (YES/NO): NO